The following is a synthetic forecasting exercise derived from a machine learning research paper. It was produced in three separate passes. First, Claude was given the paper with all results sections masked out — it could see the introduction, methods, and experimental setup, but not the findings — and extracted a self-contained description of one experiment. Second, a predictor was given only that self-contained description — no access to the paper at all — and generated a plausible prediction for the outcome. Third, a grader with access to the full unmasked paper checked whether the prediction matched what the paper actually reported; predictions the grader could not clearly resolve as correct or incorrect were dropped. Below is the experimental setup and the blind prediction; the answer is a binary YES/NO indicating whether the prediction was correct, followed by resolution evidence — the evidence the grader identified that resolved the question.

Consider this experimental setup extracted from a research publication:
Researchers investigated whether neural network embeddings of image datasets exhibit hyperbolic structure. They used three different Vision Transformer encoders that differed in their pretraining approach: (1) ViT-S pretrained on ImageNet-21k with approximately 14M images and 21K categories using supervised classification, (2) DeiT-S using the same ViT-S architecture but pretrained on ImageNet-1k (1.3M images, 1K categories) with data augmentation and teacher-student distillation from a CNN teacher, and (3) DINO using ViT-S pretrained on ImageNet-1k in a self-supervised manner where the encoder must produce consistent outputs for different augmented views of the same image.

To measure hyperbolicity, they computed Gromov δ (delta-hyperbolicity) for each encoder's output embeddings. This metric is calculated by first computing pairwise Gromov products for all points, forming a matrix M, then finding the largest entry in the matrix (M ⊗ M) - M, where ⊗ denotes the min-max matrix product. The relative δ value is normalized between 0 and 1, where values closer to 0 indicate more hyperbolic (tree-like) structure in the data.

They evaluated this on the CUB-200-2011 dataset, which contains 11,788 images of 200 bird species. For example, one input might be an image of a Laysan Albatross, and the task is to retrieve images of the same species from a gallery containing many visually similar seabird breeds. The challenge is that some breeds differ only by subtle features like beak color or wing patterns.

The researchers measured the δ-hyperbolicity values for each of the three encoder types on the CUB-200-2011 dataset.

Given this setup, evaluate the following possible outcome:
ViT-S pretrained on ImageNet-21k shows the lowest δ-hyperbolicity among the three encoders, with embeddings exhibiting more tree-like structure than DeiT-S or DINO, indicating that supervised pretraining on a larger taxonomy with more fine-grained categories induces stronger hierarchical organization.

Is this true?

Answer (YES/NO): YES